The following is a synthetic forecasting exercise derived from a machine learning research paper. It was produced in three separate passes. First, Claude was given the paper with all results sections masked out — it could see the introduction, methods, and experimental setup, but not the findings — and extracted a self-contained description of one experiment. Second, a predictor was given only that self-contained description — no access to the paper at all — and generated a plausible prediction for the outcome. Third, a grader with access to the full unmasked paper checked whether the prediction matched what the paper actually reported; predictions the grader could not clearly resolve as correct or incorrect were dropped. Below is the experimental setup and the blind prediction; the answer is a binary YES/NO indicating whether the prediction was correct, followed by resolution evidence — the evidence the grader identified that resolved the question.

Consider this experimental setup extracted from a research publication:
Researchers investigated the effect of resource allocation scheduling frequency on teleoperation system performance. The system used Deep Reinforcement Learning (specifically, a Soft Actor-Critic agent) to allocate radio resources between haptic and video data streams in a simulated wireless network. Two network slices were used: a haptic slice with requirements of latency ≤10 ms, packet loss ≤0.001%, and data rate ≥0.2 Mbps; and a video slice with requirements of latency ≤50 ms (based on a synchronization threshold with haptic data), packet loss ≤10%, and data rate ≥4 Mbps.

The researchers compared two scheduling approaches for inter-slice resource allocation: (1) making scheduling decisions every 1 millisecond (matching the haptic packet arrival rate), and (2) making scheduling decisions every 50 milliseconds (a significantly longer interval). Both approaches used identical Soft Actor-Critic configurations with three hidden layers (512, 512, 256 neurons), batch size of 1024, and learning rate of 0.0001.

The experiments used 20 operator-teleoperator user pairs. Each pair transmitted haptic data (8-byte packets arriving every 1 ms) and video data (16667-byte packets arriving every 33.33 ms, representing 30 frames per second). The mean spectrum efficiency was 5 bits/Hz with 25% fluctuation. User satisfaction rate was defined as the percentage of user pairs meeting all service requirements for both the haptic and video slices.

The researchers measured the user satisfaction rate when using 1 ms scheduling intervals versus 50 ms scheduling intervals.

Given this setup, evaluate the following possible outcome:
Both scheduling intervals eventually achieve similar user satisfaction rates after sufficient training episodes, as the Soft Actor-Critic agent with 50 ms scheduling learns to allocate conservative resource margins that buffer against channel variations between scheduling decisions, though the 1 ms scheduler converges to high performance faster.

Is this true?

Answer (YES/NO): NO